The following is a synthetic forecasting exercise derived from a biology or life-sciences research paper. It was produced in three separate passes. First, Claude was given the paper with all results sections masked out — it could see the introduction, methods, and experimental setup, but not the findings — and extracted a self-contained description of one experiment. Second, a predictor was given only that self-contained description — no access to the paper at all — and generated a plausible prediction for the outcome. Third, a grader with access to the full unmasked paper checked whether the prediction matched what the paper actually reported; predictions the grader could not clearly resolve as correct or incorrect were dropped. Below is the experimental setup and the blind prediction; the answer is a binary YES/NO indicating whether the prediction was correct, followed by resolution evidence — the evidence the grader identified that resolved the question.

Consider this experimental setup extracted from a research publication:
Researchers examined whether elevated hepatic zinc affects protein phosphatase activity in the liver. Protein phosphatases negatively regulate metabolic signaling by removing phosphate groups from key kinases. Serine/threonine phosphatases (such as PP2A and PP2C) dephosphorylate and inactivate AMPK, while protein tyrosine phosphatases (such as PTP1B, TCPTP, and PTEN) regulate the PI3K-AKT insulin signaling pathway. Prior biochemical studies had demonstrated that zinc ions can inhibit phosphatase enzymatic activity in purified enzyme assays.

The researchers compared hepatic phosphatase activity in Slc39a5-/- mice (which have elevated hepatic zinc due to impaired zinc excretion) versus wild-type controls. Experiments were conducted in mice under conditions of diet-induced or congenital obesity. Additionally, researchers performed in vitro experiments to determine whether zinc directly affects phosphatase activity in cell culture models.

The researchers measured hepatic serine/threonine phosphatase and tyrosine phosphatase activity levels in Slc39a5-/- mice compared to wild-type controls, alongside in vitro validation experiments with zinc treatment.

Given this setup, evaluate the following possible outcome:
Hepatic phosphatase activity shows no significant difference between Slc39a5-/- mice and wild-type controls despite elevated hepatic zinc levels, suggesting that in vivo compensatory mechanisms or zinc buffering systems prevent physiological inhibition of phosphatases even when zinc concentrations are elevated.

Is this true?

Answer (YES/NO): NO